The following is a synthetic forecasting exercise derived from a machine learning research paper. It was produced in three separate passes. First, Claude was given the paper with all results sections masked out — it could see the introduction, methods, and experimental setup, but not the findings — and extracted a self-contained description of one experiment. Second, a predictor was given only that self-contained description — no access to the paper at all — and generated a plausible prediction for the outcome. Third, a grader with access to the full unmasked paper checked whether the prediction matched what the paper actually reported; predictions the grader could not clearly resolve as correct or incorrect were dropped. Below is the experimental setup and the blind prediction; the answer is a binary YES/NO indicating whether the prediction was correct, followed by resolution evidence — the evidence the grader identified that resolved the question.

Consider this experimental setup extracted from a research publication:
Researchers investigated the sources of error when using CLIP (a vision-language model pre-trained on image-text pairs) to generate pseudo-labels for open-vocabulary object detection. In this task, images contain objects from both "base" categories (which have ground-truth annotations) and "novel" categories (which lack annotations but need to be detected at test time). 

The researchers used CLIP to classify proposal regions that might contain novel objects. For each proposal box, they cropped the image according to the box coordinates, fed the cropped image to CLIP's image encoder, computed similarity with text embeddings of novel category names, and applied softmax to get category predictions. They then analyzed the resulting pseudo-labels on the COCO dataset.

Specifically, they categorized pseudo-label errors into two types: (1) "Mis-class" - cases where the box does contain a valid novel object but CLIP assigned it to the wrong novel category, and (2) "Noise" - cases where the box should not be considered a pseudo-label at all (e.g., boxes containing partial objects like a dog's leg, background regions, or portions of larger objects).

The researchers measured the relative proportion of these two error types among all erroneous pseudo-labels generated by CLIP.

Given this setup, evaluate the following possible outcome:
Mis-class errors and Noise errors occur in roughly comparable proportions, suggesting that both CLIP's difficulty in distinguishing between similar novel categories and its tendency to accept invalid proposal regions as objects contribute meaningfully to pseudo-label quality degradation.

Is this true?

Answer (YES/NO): NO